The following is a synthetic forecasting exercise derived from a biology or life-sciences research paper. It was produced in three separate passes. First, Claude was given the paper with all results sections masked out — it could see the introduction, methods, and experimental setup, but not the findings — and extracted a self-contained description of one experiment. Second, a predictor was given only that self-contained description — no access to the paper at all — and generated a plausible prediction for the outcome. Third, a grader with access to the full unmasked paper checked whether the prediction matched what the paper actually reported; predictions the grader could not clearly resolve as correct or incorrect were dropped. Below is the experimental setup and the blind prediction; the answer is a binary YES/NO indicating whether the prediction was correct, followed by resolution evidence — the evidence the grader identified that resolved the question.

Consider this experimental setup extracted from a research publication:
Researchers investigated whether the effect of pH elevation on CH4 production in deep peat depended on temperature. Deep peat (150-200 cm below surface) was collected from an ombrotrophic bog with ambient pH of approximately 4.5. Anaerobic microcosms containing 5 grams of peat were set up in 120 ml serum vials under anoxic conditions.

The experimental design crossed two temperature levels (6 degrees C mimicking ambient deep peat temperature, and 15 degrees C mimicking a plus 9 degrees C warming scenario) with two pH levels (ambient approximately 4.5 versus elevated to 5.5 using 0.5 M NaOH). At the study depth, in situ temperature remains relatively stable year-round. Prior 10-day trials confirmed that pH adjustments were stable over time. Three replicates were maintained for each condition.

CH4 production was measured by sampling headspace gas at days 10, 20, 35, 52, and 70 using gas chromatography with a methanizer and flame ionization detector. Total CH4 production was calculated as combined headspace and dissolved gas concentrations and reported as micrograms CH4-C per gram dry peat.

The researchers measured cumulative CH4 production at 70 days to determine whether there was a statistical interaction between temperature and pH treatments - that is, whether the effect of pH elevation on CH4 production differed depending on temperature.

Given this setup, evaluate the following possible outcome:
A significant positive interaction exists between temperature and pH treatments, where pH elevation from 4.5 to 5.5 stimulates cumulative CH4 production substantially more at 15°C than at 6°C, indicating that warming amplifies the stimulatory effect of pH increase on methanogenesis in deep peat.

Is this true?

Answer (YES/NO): NO